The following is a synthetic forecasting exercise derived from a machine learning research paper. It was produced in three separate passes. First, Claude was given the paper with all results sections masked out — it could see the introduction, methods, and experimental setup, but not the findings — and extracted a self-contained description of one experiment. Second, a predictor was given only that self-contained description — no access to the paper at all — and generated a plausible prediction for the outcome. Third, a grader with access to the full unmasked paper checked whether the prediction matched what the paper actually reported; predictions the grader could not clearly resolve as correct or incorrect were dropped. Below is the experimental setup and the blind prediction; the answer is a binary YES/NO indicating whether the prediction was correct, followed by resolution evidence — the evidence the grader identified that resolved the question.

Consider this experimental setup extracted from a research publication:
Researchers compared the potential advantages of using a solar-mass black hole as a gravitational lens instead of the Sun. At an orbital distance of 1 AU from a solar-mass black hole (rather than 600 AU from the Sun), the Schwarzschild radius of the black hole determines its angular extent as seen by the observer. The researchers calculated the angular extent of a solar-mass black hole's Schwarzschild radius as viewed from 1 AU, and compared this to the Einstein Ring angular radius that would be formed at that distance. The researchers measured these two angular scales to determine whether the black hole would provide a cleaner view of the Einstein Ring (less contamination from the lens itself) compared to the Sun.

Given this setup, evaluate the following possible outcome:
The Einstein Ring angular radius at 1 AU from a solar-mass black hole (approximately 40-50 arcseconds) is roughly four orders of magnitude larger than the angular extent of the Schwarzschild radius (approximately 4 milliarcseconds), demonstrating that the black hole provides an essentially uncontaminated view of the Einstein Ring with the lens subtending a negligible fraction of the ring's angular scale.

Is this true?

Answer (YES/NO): YES